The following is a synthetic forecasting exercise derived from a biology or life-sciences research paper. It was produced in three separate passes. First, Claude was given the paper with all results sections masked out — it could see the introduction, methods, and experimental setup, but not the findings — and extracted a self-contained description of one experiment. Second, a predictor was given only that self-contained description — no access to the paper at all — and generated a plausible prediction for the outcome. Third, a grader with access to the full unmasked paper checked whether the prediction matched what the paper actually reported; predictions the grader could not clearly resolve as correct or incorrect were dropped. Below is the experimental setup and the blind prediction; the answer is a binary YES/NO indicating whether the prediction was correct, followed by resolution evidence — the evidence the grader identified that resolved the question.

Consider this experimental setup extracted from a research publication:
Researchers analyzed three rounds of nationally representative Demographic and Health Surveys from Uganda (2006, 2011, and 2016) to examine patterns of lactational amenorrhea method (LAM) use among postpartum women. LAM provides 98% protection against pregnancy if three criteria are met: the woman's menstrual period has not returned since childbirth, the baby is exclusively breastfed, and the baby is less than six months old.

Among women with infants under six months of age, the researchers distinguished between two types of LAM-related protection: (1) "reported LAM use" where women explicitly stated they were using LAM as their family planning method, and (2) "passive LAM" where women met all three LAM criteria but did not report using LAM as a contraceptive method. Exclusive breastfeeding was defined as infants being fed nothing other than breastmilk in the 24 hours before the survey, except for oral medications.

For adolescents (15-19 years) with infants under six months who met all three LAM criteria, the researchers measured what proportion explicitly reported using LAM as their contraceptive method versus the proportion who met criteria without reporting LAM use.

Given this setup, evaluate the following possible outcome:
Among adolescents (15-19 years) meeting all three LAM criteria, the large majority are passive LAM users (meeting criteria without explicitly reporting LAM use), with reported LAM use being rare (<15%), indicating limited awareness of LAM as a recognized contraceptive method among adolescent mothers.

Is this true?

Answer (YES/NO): YES